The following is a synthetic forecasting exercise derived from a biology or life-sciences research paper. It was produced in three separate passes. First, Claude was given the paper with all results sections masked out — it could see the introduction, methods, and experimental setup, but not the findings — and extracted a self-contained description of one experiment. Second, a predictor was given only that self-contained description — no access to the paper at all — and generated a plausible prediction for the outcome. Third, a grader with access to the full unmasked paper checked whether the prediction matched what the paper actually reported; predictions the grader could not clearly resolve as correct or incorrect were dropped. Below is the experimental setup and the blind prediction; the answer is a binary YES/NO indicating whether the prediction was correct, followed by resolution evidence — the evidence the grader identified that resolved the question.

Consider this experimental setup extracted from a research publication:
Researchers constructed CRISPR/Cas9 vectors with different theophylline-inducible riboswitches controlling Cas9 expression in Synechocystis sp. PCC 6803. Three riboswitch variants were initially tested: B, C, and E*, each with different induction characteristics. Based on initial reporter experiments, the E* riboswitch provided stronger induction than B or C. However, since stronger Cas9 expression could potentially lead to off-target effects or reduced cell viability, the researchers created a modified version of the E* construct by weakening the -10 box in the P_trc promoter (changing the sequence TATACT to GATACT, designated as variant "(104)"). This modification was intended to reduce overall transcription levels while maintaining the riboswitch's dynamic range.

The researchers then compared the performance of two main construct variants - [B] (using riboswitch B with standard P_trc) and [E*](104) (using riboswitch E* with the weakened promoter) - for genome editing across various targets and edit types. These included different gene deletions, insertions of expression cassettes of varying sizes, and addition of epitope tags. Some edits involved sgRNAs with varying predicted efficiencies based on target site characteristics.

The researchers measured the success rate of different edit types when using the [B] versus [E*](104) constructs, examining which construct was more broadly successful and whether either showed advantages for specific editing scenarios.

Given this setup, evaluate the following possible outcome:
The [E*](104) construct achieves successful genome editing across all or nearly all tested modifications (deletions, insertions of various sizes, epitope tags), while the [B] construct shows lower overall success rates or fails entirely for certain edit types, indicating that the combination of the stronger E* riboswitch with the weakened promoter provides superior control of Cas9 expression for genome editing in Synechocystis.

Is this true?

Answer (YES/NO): NO